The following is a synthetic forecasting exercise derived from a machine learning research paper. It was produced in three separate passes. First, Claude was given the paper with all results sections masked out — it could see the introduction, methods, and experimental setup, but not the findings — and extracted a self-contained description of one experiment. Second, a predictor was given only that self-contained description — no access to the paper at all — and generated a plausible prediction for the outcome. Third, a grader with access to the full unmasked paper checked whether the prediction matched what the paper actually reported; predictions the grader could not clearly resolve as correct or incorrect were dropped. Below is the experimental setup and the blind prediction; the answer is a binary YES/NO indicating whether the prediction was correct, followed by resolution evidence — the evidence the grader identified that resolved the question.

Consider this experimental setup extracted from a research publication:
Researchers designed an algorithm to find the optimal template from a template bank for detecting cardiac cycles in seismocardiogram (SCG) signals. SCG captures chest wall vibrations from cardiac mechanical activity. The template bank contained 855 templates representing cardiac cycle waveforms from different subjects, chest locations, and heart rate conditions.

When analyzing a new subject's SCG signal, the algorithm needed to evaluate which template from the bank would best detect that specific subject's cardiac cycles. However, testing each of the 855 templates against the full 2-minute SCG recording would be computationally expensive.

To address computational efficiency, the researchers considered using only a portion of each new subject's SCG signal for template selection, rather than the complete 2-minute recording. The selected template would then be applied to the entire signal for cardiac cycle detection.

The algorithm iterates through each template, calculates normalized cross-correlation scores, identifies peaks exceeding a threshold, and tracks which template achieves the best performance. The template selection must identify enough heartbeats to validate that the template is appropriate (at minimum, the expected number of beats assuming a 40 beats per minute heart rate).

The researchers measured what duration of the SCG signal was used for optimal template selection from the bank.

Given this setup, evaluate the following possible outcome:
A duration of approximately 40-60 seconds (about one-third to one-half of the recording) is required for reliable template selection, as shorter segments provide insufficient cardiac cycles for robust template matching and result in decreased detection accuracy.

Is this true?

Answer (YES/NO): NO